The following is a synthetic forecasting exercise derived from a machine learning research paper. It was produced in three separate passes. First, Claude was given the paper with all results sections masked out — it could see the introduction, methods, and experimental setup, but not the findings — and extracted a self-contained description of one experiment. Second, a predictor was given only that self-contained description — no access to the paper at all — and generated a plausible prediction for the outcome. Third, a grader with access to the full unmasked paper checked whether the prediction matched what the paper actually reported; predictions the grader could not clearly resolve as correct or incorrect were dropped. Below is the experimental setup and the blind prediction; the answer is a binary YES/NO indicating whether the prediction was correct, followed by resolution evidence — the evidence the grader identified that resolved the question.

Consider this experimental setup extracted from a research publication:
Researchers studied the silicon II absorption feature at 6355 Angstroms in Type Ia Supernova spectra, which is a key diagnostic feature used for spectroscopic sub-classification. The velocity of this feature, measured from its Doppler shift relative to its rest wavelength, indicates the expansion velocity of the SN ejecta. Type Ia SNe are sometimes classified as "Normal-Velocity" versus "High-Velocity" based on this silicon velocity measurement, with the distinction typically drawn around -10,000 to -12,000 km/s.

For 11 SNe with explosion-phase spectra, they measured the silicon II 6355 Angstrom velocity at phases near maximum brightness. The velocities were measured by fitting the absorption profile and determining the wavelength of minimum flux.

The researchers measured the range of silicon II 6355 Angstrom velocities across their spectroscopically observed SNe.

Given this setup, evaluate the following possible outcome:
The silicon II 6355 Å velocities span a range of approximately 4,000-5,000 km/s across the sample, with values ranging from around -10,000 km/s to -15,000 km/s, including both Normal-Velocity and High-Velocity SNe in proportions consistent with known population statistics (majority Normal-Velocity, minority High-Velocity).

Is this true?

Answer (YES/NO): NO